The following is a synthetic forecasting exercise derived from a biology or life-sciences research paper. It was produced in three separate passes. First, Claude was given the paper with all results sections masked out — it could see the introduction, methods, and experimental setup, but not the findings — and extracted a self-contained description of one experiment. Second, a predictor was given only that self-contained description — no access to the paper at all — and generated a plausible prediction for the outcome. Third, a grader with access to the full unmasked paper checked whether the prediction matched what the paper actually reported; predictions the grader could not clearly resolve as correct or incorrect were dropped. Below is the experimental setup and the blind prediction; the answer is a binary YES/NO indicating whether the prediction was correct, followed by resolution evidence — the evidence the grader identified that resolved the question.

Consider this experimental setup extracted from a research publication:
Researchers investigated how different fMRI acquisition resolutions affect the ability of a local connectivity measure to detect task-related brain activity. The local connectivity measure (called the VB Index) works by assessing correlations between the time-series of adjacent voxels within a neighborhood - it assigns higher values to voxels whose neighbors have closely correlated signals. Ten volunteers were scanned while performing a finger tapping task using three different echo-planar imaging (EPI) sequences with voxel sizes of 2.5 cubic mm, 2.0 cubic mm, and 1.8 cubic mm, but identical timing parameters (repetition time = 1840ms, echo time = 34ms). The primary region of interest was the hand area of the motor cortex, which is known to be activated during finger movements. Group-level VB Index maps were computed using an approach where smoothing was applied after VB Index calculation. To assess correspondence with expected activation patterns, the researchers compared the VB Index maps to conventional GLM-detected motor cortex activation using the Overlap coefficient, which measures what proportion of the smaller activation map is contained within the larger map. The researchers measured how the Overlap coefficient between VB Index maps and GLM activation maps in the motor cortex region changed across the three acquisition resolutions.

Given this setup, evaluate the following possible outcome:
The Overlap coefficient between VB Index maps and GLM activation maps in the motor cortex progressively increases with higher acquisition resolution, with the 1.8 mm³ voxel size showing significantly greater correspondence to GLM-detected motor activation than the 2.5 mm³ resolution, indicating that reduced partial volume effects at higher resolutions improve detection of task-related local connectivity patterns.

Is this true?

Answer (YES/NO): NO